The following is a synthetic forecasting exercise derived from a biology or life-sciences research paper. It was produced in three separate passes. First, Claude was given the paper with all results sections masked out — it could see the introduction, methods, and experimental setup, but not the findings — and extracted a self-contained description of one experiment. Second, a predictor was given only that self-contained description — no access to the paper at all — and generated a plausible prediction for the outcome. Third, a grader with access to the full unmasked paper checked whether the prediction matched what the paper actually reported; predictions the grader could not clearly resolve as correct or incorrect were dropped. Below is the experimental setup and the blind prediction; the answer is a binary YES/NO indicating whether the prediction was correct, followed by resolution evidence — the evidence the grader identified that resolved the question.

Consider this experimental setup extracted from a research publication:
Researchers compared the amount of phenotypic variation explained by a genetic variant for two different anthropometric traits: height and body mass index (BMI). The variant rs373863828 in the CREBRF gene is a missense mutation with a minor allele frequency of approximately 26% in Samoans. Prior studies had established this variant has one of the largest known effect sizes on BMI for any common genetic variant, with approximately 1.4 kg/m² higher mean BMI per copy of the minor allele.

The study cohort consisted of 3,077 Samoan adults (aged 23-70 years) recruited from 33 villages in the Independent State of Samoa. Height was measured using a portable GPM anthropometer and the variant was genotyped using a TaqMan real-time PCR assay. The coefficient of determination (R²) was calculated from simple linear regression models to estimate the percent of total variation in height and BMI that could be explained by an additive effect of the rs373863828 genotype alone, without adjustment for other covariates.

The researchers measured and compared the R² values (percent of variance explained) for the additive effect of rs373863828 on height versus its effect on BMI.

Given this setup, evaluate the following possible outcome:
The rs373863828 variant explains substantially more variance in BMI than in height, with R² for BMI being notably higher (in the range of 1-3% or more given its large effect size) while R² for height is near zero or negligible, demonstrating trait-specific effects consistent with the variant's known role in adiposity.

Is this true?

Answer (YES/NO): YES